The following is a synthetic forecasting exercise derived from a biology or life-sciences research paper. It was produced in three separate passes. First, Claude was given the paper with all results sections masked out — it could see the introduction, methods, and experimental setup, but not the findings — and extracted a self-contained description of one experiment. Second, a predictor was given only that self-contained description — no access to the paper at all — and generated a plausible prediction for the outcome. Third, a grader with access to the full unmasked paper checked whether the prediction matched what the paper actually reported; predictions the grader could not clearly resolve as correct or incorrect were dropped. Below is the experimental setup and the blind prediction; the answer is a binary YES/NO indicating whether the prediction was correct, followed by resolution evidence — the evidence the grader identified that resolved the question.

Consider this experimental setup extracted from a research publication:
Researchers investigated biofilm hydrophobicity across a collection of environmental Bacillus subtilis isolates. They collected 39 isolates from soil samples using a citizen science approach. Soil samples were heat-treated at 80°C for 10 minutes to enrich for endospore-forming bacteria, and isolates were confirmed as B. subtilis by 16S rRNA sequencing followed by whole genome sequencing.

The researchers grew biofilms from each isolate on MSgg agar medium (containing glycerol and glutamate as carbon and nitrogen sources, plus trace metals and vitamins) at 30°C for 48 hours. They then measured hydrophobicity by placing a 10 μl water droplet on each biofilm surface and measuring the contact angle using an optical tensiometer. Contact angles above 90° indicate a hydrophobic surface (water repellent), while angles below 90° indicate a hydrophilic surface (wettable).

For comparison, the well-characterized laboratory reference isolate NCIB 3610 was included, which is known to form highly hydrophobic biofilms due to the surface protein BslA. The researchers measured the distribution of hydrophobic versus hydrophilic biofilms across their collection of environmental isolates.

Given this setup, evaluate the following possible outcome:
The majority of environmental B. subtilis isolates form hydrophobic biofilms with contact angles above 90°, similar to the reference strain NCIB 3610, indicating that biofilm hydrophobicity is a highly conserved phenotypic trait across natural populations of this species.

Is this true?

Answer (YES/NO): NO